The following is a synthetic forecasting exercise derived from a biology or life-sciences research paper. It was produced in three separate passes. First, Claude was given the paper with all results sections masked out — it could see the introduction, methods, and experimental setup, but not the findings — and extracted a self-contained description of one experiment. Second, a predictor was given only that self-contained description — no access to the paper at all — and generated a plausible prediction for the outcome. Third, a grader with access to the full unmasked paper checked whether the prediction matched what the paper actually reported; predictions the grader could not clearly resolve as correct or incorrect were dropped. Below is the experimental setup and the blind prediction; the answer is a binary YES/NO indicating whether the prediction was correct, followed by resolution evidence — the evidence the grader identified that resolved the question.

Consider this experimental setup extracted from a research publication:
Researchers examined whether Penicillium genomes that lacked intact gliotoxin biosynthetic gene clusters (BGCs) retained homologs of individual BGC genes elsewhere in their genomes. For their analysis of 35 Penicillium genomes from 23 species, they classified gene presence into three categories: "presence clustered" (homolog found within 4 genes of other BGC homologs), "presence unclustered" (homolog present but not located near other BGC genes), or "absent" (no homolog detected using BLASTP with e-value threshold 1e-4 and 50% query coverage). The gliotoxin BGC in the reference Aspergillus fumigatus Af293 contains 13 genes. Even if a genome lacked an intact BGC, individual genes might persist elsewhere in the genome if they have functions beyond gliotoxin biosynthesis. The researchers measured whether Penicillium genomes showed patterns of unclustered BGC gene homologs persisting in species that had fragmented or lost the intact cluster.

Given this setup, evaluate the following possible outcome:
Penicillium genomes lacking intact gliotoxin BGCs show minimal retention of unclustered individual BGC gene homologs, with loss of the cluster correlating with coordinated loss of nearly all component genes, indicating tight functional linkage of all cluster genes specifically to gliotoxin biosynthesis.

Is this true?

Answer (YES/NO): NO